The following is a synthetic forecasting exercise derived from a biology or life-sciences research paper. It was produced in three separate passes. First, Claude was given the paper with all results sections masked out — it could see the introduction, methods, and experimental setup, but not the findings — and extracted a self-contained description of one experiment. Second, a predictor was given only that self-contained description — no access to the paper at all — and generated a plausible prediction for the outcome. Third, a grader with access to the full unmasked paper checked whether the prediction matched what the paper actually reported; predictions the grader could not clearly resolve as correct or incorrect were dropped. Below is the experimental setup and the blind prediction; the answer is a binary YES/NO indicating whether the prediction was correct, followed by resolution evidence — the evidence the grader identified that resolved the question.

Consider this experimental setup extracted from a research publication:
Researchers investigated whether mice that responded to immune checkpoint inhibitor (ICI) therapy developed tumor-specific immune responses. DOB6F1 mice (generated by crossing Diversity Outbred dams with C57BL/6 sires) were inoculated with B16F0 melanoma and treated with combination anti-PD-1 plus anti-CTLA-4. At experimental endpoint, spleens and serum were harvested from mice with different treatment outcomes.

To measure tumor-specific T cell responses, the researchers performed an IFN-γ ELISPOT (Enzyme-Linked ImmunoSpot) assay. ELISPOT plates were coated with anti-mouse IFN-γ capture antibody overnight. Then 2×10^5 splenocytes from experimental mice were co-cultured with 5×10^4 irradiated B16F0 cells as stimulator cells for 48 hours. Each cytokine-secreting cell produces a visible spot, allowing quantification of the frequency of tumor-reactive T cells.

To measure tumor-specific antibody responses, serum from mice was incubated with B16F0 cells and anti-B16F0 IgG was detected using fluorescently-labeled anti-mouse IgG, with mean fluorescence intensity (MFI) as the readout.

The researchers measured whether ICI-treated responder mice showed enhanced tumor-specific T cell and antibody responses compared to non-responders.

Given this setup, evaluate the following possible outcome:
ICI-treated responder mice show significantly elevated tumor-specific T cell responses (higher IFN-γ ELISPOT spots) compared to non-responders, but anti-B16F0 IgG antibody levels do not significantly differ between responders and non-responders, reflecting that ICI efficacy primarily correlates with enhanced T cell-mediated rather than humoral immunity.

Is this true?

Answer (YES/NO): NO